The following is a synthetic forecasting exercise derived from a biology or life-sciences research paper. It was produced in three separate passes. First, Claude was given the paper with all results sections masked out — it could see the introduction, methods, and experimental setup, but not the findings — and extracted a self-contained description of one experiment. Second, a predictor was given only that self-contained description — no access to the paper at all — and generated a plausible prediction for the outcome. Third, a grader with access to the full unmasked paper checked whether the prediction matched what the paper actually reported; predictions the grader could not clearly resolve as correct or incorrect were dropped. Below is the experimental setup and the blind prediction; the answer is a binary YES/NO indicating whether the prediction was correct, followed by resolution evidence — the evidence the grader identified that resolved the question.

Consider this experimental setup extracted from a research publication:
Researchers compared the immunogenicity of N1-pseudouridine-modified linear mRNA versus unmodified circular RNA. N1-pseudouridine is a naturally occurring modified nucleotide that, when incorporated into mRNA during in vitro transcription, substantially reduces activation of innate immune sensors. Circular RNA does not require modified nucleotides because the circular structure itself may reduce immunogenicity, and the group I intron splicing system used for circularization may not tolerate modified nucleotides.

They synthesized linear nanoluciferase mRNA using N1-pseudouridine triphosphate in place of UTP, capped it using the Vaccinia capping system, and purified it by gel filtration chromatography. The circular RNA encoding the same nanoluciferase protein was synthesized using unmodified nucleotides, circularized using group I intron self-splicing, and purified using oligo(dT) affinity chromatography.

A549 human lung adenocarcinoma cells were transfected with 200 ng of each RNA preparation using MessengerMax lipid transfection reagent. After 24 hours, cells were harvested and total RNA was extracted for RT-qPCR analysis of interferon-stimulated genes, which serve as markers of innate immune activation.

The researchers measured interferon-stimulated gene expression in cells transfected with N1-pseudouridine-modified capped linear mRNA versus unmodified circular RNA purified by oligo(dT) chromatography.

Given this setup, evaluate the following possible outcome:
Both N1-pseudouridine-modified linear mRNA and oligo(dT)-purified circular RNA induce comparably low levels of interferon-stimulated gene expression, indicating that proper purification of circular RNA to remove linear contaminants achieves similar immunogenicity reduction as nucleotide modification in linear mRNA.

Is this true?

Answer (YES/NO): NO